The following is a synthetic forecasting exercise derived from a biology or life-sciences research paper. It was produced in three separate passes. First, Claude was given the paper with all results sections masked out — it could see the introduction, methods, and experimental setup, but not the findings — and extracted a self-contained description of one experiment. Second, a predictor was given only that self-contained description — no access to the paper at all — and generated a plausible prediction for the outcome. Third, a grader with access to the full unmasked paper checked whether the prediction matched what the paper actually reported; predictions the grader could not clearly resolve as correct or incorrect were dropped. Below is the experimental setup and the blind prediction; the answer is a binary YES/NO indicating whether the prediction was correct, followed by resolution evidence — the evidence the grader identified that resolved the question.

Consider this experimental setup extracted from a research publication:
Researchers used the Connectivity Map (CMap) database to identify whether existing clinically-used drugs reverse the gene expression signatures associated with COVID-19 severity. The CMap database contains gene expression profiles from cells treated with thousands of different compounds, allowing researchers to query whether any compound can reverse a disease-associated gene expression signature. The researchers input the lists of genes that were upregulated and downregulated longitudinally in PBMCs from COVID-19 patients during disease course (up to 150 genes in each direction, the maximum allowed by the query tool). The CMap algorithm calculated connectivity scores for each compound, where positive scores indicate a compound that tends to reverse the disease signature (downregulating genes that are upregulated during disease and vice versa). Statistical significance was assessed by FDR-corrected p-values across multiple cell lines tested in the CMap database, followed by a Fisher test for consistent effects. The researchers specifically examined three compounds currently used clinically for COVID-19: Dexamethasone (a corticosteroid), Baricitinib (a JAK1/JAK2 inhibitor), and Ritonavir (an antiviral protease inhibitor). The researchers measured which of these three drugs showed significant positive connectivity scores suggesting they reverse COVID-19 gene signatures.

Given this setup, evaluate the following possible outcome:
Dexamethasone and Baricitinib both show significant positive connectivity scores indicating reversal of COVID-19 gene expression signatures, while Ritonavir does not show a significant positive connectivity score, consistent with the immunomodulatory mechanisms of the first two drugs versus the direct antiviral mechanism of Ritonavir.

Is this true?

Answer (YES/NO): NO